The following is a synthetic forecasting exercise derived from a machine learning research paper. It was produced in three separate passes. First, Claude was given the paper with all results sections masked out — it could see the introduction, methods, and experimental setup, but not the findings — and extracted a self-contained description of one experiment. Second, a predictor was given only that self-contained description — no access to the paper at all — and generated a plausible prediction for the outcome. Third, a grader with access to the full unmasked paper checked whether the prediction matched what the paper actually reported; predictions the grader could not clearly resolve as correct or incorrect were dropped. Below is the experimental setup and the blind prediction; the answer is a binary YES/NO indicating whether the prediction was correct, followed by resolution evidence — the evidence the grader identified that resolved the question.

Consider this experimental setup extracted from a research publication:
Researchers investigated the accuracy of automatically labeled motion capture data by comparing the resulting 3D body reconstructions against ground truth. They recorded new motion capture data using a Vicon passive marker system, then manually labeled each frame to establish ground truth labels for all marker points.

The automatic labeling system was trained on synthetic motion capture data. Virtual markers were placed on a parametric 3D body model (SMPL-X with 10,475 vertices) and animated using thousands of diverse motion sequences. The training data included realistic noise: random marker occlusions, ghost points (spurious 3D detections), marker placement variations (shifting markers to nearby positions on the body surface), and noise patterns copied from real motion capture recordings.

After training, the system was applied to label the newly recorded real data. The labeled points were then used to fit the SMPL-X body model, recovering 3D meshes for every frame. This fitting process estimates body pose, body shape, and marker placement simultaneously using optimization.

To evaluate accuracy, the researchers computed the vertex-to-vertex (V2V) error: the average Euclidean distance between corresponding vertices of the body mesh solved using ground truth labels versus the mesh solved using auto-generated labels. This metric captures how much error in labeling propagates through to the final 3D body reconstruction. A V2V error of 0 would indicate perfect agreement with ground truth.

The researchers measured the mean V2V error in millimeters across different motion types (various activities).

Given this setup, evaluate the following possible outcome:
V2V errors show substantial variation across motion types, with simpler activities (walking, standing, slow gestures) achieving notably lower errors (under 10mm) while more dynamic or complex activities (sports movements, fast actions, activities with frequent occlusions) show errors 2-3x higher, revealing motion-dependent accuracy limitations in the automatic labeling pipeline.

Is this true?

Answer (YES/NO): NO